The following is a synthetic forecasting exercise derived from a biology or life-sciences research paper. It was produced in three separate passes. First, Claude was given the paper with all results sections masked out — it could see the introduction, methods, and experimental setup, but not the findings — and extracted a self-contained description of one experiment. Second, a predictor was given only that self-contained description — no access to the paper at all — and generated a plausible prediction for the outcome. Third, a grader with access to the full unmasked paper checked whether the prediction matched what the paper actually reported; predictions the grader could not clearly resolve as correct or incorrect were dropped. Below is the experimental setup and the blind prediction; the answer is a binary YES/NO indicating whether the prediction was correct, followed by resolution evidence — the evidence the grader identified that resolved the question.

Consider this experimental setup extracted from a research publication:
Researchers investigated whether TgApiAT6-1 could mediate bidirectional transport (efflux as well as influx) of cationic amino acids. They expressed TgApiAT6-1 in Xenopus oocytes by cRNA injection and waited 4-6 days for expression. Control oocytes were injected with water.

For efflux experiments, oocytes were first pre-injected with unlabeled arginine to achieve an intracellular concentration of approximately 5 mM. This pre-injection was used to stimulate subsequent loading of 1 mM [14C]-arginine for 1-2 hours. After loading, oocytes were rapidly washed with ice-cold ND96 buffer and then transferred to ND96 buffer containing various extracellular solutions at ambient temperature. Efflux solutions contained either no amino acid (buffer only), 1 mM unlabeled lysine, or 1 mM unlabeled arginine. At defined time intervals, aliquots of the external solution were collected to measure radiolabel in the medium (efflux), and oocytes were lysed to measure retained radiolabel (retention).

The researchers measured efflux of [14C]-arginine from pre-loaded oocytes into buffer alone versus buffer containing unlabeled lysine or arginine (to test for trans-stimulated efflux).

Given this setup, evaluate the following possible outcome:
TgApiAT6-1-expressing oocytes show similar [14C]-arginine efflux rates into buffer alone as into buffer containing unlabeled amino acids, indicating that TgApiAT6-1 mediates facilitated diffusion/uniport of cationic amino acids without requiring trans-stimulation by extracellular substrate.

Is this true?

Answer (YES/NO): NO